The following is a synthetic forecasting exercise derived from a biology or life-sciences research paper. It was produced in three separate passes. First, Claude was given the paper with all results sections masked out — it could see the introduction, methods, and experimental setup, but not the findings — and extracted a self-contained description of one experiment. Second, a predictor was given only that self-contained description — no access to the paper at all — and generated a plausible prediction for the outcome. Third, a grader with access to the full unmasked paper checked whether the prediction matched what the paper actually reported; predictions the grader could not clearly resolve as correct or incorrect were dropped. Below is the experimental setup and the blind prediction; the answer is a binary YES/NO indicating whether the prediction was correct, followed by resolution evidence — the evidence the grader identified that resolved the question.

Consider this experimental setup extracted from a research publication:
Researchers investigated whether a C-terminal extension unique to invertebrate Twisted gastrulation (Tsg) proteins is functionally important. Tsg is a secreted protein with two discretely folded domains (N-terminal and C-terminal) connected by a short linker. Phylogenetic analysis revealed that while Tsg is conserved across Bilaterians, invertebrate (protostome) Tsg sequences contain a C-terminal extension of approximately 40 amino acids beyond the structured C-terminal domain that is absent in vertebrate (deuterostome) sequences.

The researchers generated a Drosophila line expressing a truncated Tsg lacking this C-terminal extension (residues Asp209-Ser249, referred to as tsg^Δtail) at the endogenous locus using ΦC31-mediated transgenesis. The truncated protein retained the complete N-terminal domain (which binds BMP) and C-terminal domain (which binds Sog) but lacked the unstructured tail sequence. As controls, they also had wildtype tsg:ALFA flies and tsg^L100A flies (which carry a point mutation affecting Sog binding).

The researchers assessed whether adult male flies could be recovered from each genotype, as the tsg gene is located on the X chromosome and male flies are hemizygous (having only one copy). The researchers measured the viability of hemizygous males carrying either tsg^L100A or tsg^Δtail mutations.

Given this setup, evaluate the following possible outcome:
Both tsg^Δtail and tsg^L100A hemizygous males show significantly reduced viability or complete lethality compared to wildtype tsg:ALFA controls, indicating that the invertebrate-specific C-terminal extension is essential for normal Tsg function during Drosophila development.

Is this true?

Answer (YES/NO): NO